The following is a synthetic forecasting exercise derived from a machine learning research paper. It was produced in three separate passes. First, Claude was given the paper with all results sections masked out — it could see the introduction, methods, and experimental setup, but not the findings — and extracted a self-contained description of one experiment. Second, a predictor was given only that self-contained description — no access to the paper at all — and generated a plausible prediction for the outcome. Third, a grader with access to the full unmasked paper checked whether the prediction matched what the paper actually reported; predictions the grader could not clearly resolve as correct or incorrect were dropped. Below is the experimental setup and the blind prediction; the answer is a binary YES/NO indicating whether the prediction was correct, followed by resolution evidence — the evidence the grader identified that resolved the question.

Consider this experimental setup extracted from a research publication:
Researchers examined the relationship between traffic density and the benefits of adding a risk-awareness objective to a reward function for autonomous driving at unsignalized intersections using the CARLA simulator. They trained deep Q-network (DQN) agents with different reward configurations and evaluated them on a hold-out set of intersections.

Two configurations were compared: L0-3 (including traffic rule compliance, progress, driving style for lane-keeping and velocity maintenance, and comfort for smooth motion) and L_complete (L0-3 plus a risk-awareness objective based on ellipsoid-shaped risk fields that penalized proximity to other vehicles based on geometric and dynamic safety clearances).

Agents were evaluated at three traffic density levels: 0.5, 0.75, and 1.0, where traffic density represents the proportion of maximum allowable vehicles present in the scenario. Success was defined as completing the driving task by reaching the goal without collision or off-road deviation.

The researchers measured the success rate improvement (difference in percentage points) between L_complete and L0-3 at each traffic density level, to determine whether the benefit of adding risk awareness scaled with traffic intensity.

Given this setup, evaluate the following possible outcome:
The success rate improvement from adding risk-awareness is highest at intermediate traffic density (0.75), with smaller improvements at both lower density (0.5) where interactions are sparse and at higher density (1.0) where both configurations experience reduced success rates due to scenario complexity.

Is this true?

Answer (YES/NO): YES